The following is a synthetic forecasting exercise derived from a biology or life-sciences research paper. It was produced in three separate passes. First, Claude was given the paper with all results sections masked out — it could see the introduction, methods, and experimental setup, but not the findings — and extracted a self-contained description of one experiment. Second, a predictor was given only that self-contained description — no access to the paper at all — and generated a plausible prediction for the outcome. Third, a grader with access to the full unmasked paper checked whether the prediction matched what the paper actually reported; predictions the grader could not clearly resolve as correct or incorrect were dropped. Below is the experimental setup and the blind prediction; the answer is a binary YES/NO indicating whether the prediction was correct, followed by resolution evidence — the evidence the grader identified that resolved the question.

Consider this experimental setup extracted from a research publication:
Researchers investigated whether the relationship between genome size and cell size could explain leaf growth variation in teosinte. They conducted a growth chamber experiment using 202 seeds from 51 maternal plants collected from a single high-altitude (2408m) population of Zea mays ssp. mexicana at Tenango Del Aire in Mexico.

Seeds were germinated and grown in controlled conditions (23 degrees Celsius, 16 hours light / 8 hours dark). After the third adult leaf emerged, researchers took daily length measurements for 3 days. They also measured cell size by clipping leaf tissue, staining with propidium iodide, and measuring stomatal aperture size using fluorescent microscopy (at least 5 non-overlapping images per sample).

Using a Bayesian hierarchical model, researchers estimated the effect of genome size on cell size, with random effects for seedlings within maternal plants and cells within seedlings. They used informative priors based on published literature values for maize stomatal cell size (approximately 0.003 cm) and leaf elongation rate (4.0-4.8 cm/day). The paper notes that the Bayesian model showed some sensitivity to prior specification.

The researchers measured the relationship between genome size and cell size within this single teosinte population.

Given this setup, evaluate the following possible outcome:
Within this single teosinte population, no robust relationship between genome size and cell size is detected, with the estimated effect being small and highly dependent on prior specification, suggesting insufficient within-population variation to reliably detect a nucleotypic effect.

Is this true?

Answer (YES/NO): YES